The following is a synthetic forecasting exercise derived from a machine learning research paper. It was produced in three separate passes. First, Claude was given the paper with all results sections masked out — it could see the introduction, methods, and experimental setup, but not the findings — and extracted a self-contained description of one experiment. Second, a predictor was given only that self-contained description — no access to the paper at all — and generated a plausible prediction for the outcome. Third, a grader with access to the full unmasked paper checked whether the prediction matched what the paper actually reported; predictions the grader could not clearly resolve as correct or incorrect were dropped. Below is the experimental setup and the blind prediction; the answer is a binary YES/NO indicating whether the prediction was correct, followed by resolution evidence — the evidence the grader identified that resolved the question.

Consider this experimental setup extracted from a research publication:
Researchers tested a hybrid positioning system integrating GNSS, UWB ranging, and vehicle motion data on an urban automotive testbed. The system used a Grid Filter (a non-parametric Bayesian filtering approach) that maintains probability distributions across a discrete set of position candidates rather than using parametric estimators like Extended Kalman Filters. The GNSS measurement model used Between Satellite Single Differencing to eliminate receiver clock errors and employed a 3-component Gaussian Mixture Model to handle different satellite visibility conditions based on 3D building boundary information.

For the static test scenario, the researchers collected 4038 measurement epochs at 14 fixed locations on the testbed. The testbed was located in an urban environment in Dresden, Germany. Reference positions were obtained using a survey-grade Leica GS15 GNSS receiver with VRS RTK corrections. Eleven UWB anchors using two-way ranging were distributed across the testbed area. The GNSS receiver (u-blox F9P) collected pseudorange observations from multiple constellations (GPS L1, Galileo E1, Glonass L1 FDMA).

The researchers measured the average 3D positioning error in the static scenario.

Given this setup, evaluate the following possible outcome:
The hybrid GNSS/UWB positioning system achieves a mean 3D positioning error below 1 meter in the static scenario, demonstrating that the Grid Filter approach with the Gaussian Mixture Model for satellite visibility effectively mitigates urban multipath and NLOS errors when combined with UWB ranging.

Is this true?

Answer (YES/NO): YES